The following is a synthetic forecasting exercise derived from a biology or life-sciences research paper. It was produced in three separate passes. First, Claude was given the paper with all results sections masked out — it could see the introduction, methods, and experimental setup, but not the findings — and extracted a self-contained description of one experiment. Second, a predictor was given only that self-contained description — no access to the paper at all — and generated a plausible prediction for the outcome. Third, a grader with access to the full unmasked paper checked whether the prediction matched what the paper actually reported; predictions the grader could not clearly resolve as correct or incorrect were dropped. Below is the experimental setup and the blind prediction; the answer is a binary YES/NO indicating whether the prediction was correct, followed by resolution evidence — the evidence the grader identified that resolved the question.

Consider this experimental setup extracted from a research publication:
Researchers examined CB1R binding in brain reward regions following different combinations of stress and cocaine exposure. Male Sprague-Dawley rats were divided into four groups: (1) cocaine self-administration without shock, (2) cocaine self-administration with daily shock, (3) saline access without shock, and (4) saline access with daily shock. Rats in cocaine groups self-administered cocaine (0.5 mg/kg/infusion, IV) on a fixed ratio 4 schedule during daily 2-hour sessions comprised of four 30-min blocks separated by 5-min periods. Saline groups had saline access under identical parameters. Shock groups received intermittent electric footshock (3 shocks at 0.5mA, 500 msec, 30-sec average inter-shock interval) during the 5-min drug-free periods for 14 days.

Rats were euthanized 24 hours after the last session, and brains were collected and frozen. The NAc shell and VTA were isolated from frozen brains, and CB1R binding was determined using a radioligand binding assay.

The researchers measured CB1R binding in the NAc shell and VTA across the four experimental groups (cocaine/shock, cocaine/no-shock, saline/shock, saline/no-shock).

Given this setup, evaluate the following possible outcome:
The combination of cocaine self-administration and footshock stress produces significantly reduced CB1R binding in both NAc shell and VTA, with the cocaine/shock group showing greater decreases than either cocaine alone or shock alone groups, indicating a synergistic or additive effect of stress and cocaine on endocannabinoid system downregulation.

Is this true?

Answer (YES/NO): NO